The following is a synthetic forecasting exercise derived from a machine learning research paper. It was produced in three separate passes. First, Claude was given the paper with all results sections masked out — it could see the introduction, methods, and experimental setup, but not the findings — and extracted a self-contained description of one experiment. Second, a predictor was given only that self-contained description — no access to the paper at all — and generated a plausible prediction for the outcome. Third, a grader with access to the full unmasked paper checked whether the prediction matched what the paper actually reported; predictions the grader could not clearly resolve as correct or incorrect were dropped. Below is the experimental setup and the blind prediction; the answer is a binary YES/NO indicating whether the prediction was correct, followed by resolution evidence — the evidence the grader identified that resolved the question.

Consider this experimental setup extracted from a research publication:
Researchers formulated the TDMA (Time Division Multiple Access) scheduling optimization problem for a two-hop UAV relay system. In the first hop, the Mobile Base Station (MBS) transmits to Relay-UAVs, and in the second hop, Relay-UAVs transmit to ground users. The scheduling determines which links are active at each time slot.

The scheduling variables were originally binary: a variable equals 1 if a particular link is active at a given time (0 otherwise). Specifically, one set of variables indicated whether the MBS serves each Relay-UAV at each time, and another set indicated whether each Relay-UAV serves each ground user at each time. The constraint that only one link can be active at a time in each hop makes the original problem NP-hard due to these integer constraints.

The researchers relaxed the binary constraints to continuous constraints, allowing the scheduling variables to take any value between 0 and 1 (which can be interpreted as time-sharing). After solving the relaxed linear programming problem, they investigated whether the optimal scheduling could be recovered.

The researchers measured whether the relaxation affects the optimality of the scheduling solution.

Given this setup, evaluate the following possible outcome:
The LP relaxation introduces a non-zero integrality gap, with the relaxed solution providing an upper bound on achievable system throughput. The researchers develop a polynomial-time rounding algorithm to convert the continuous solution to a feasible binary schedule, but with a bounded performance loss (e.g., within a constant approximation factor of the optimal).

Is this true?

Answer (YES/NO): NO